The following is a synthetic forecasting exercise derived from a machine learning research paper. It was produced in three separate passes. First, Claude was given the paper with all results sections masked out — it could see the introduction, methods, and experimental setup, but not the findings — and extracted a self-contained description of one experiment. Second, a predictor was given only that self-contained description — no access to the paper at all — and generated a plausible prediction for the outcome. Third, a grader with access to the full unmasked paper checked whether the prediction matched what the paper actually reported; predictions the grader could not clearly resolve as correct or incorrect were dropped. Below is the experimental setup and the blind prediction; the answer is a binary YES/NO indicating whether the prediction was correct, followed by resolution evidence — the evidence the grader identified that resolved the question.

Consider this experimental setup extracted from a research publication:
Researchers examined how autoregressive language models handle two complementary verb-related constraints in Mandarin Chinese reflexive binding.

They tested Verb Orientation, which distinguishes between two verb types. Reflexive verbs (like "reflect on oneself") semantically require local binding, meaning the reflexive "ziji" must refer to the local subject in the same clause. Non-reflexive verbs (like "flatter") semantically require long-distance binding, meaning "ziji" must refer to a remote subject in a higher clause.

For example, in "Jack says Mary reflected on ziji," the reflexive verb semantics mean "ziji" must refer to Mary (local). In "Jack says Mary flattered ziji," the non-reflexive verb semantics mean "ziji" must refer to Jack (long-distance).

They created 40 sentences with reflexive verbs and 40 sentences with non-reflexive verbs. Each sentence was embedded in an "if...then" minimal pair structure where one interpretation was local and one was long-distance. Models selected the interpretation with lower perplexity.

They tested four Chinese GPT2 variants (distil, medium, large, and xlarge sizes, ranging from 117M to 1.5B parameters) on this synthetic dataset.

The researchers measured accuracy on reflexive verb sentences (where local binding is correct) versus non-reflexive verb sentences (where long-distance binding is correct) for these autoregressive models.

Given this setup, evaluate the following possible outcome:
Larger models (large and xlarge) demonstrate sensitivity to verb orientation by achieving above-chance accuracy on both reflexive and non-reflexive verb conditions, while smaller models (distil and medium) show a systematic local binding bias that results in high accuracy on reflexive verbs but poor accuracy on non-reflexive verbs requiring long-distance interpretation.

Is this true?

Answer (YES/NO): NO